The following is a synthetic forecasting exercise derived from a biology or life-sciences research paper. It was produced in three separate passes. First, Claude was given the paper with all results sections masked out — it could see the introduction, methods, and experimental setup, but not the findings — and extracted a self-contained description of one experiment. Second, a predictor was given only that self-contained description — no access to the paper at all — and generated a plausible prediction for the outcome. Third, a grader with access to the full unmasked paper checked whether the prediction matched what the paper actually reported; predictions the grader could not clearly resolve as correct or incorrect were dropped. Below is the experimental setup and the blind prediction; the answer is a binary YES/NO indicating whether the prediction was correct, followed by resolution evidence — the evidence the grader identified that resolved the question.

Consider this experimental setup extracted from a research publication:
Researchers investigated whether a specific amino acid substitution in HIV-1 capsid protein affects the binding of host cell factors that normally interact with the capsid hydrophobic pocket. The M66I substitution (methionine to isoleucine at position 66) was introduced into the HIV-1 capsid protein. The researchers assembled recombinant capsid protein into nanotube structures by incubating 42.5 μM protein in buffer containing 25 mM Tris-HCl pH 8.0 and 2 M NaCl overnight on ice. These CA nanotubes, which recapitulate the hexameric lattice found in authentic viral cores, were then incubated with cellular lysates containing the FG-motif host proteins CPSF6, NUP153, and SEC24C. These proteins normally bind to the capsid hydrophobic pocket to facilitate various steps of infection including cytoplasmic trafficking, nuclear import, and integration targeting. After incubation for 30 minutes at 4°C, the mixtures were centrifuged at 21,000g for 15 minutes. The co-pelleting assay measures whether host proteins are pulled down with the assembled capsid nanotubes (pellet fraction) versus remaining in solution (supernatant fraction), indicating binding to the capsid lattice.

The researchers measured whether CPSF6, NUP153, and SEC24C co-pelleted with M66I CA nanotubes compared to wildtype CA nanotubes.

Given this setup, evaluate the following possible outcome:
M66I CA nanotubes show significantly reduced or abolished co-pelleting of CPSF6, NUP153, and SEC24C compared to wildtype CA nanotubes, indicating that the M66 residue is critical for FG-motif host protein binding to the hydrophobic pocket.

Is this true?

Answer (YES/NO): NO